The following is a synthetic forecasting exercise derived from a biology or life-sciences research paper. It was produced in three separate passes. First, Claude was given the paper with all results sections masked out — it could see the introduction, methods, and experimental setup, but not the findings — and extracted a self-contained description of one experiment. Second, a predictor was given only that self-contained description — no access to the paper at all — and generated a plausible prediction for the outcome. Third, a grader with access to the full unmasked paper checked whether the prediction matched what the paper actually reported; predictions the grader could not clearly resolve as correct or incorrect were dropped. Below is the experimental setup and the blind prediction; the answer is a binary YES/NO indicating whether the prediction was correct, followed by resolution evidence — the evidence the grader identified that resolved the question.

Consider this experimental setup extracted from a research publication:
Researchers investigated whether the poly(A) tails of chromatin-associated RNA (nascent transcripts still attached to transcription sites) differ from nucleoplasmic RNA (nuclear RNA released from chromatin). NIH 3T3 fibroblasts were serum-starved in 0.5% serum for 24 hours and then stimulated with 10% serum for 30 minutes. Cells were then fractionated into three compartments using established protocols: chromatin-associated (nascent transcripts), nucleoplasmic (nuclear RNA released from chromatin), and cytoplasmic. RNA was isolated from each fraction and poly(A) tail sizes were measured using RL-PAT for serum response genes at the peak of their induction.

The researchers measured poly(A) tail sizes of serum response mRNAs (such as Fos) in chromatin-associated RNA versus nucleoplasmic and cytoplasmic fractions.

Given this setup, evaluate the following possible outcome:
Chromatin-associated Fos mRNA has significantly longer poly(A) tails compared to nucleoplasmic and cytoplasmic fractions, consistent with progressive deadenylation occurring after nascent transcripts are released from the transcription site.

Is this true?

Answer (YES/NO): NO